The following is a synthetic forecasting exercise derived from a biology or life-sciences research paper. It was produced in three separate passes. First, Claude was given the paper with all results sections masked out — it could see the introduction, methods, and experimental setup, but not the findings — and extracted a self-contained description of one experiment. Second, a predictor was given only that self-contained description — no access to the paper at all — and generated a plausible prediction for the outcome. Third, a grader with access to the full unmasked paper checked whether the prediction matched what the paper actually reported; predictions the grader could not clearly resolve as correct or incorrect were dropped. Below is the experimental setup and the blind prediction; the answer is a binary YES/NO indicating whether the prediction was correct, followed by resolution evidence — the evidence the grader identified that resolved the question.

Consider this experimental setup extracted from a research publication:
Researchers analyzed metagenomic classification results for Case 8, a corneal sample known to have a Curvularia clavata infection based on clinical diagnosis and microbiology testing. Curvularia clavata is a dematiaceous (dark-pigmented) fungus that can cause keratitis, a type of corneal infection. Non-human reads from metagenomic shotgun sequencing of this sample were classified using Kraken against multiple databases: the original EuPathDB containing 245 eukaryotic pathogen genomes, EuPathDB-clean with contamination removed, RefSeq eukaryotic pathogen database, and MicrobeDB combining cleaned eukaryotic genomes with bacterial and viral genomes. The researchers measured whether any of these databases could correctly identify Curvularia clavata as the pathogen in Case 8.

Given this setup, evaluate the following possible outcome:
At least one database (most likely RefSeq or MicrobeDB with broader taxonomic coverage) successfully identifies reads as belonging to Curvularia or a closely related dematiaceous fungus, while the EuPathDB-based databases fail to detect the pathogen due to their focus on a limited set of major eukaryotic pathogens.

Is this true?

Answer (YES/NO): NO